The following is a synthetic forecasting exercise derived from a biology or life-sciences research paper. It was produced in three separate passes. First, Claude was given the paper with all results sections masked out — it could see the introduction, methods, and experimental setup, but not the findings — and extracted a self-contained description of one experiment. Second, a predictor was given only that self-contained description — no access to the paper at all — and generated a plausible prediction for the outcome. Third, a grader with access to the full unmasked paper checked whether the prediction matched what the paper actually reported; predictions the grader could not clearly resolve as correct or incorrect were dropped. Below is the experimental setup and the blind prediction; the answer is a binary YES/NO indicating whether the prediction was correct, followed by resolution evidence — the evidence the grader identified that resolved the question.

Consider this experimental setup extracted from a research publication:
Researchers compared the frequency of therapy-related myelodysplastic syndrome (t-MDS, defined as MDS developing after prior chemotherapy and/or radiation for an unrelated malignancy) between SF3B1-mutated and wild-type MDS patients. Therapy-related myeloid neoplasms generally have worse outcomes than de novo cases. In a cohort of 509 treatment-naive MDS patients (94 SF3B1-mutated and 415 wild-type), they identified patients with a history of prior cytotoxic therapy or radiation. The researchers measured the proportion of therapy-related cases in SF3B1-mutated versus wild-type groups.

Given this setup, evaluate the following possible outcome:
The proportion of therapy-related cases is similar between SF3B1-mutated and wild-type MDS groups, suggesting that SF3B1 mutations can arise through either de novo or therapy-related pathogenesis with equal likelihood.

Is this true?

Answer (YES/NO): NO